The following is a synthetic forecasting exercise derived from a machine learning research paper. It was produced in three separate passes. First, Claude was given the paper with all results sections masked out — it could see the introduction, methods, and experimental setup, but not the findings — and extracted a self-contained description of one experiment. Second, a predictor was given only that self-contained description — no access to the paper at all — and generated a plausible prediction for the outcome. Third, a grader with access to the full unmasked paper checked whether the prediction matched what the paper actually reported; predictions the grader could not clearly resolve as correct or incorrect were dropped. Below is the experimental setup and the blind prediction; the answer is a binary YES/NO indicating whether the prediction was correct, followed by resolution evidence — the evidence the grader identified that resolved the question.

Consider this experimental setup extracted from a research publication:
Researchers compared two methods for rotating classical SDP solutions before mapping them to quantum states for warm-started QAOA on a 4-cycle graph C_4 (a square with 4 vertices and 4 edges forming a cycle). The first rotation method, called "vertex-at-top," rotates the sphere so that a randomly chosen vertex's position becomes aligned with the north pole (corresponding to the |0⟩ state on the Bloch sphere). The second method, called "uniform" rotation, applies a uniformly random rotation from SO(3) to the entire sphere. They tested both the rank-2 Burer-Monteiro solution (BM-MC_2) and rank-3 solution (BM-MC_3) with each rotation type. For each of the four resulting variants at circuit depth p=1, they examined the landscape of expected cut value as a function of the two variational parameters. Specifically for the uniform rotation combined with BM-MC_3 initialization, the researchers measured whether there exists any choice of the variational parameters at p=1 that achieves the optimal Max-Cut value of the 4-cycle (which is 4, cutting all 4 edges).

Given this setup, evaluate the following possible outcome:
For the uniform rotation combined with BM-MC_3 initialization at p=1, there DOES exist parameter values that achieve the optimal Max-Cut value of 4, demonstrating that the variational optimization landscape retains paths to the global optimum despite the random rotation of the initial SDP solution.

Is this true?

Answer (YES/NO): NO